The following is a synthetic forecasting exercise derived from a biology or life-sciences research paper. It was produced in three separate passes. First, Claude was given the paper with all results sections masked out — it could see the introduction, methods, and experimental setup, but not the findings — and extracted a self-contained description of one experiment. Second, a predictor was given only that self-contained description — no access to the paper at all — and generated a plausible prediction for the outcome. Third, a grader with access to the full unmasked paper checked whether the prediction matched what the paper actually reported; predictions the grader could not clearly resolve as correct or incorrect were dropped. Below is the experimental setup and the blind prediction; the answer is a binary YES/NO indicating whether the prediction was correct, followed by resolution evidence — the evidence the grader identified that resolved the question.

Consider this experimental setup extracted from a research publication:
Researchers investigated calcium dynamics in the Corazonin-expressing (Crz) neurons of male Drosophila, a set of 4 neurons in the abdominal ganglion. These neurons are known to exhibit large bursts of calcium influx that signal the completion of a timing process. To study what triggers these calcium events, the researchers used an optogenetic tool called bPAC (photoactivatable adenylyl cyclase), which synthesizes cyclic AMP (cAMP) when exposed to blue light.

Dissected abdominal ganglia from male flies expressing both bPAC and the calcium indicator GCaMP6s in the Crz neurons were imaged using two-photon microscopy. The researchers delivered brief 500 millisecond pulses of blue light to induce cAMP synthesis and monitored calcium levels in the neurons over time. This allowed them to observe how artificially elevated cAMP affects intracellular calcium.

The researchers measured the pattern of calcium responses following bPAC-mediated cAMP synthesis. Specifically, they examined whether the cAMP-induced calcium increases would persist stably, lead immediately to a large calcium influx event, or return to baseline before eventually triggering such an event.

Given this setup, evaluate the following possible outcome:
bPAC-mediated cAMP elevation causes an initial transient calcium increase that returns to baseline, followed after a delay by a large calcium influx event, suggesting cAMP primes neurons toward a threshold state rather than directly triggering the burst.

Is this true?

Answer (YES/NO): YES